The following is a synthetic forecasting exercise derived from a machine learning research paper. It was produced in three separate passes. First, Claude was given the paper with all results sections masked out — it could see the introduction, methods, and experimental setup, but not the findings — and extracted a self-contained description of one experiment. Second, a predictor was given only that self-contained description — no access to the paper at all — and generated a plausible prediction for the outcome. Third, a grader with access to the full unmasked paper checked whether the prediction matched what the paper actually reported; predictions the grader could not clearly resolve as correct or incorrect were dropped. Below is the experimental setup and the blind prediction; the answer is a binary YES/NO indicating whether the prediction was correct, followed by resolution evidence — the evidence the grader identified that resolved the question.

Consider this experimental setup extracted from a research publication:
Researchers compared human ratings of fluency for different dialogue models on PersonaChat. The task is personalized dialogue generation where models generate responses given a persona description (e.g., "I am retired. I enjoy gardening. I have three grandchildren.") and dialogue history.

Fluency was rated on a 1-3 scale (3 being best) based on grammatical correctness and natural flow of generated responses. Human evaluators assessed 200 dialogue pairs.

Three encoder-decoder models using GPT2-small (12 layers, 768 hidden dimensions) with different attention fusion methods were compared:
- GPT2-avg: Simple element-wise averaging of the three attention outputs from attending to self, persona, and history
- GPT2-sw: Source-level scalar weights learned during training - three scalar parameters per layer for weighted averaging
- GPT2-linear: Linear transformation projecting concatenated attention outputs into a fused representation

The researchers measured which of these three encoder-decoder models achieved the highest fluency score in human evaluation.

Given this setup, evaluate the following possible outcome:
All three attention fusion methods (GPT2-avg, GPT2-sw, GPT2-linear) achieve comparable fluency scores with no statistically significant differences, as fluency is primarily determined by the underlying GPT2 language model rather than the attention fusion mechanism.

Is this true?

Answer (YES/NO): YES